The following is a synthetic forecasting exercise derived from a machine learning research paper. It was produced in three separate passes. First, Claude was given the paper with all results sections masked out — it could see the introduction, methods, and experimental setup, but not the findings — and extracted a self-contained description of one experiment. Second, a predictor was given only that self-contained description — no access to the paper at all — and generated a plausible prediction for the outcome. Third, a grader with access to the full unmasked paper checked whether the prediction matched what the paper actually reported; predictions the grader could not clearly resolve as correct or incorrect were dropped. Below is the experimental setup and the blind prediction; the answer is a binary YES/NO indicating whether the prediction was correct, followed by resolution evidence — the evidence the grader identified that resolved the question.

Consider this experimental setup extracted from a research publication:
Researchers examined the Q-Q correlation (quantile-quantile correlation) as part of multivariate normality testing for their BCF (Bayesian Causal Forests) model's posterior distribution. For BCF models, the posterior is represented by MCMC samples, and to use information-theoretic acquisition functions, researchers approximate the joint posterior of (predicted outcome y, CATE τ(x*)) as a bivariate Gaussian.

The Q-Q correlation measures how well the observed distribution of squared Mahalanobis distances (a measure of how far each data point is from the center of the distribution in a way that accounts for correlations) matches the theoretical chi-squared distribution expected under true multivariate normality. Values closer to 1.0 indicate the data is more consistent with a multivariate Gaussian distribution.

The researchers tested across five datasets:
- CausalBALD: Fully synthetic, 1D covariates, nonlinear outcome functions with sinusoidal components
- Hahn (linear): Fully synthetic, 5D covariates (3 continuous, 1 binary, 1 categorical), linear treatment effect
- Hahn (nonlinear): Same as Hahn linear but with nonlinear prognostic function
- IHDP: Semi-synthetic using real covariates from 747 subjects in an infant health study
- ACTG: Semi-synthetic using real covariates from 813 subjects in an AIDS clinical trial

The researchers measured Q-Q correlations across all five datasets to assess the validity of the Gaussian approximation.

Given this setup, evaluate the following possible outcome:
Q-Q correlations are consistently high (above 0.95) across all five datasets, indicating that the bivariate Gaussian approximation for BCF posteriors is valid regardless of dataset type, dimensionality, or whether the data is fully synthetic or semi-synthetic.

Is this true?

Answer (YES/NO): NO